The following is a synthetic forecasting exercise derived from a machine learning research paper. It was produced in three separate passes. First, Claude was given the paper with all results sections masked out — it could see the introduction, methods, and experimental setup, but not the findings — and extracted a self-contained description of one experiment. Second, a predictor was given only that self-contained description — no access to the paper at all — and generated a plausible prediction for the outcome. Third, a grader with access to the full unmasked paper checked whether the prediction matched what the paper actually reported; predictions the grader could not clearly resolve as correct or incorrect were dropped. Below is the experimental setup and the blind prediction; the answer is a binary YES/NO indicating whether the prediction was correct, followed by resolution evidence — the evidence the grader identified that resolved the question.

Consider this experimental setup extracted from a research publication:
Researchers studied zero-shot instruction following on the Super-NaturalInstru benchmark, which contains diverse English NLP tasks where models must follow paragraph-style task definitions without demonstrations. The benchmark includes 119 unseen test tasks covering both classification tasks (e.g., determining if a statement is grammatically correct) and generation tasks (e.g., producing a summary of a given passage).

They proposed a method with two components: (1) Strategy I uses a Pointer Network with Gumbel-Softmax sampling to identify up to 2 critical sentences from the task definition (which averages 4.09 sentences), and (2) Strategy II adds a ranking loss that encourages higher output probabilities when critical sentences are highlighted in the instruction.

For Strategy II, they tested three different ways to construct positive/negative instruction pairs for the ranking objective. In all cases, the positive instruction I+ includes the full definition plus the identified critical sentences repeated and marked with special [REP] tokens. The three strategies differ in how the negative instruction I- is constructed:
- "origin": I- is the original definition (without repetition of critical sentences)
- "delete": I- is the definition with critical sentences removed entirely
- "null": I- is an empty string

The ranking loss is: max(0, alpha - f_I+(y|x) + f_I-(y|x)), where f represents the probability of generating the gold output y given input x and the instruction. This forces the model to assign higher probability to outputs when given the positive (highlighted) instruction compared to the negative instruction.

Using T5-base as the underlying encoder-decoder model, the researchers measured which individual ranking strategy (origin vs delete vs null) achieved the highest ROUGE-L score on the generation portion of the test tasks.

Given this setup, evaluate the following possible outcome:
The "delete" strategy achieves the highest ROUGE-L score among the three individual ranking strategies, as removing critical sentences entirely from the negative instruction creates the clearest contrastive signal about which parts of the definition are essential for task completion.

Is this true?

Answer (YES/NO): NO